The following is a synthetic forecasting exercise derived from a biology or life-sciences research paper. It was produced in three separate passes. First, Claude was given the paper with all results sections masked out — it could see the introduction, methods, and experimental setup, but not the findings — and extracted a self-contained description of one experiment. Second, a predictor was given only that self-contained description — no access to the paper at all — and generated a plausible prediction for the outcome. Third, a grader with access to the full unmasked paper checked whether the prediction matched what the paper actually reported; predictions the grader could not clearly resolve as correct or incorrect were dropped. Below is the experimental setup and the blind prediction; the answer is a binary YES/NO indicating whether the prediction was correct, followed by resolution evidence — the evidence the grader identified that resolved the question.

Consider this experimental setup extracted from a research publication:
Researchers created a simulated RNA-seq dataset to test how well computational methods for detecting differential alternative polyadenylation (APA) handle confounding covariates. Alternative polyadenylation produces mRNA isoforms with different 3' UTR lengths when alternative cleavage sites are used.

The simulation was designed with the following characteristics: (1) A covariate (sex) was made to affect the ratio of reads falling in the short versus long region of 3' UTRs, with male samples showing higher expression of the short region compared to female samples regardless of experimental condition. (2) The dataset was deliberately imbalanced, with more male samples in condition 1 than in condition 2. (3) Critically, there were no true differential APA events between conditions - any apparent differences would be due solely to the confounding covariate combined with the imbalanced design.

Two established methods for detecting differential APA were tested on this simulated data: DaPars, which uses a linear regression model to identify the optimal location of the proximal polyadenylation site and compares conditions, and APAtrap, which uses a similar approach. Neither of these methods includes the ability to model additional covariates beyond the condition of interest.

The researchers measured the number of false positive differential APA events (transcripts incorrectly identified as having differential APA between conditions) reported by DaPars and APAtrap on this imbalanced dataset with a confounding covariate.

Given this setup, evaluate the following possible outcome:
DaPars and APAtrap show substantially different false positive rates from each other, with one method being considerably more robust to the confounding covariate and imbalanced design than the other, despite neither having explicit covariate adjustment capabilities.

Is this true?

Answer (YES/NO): NO